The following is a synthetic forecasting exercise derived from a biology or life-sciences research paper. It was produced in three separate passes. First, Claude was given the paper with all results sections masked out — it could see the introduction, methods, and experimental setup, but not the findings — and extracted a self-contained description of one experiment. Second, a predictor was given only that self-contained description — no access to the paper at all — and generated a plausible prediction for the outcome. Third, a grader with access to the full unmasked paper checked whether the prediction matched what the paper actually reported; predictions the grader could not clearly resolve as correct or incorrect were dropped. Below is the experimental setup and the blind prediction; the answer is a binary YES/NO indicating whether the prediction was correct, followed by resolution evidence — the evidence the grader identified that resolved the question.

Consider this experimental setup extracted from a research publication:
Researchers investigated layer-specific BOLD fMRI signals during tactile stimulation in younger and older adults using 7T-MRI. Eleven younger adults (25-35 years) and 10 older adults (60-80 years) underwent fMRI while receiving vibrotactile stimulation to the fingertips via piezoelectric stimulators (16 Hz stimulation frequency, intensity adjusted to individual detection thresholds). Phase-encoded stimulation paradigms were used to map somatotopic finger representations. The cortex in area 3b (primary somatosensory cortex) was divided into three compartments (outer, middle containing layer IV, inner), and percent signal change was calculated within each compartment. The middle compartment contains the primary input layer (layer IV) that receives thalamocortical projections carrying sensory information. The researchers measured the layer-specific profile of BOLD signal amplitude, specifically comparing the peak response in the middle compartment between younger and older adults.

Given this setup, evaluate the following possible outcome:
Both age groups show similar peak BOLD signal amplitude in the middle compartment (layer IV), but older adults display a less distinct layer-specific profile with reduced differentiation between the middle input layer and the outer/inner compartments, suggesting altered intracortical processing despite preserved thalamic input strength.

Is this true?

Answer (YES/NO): NO